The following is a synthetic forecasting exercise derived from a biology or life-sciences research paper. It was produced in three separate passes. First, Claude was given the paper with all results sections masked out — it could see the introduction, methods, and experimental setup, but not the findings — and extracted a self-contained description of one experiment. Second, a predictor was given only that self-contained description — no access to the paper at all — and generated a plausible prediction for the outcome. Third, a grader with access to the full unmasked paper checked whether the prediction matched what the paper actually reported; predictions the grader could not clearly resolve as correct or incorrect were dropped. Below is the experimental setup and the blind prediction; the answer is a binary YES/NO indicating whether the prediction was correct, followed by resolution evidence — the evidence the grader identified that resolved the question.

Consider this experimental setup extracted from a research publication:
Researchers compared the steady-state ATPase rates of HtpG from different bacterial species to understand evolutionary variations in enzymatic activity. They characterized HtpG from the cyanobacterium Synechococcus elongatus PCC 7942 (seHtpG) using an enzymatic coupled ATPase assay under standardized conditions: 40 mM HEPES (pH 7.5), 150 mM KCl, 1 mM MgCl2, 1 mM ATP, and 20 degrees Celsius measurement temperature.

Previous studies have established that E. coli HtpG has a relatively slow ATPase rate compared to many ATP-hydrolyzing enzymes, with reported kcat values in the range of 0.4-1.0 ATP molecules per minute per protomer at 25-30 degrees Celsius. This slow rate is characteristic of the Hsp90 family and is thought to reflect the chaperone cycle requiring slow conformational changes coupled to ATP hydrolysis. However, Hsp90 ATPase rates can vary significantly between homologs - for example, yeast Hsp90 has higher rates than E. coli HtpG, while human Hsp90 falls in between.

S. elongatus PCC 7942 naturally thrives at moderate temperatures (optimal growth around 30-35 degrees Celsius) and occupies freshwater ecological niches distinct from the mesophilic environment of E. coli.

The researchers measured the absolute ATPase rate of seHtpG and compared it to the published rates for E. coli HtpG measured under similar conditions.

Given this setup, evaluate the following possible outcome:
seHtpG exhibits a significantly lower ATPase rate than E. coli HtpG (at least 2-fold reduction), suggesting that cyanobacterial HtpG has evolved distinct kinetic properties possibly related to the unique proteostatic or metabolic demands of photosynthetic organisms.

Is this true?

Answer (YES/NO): NO